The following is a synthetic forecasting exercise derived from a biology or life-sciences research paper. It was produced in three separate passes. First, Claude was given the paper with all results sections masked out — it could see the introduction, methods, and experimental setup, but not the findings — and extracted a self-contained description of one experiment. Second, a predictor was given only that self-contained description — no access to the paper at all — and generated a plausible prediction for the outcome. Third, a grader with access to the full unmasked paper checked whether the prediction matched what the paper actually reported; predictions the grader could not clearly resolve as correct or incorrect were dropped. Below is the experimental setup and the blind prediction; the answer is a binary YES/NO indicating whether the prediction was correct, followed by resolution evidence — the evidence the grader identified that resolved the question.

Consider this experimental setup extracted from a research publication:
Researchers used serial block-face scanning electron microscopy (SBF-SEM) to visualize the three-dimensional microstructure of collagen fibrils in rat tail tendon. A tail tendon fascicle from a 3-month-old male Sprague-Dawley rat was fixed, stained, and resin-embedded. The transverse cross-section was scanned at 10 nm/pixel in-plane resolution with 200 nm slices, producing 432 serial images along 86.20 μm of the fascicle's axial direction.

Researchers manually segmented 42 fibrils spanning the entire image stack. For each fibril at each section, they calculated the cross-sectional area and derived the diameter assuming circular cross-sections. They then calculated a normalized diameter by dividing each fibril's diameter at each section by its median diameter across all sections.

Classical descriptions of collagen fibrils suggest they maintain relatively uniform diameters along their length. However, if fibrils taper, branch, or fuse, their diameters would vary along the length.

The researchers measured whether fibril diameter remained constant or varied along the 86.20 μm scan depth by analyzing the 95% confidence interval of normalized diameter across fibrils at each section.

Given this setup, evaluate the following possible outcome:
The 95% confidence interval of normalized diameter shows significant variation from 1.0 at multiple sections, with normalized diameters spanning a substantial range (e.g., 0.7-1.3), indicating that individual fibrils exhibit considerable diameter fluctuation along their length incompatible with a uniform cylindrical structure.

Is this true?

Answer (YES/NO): NO